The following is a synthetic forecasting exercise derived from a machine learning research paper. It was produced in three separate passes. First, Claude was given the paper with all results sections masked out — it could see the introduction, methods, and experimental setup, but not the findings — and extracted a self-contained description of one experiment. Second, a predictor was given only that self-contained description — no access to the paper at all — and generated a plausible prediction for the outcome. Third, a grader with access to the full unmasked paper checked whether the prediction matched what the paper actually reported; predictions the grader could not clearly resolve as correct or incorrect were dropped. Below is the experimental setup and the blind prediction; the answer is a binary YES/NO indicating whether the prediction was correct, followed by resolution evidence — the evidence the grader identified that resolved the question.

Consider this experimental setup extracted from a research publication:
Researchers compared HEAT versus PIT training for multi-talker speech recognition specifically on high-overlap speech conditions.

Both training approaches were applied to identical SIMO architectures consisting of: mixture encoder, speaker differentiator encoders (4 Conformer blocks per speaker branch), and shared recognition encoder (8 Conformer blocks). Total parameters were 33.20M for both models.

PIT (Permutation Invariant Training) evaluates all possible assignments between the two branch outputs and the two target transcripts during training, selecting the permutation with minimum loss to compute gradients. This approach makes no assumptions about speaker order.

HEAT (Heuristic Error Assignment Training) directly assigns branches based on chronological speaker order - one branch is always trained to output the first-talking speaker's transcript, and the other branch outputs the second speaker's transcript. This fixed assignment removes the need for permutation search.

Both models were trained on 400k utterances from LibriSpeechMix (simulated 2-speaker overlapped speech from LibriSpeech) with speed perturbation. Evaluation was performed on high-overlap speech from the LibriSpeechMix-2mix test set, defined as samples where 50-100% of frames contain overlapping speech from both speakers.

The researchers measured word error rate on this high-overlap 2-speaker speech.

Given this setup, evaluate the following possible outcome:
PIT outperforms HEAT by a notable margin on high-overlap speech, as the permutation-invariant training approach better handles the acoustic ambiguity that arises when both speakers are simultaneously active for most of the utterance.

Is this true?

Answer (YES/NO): NO